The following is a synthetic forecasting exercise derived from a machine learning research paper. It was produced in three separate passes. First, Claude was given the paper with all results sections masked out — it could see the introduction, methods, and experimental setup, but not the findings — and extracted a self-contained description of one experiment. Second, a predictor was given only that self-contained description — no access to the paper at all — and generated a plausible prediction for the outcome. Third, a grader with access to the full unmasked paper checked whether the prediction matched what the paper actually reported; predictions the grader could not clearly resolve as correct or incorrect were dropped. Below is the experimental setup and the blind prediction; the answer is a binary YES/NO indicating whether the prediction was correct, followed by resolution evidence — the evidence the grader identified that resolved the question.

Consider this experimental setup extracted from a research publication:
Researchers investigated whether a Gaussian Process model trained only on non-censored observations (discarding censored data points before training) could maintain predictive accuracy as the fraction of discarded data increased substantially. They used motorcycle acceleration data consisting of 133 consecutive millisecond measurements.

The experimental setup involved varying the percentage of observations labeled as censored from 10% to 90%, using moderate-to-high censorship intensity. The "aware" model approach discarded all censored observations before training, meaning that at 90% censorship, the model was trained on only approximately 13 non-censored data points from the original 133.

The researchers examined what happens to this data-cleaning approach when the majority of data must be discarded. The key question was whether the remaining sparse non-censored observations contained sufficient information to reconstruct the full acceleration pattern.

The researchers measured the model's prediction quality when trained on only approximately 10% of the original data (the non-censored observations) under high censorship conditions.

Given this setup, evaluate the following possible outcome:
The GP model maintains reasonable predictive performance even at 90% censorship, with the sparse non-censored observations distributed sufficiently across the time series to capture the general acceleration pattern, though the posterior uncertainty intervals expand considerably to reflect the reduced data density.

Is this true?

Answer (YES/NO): NO